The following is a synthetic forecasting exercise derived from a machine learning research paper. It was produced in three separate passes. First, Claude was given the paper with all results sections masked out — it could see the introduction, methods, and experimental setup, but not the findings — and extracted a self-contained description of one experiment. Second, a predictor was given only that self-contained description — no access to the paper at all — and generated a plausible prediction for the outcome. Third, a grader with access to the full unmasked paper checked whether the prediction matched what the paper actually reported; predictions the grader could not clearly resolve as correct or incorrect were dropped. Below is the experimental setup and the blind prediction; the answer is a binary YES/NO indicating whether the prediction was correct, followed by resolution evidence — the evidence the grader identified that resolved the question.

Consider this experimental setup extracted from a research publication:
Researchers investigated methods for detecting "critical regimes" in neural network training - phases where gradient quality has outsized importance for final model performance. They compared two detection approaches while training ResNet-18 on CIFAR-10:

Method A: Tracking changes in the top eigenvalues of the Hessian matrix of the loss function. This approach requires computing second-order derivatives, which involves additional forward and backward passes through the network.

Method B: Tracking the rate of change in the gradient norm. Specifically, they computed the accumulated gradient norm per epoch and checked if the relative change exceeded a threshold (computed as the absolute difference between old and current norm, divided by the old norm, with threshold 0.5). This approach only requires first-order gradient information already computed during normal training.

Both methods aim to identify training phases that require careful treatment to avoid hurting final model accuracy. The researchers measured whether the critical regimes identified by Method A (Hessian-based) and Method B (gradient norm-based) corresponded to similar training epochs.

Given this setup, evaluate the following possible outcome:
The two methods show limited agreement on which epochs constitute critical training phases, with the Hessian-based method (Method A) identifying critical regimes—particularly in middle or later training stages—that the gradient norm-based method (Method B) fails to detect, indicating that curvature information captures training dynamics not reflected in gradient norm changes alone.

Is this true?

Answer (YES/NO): NO